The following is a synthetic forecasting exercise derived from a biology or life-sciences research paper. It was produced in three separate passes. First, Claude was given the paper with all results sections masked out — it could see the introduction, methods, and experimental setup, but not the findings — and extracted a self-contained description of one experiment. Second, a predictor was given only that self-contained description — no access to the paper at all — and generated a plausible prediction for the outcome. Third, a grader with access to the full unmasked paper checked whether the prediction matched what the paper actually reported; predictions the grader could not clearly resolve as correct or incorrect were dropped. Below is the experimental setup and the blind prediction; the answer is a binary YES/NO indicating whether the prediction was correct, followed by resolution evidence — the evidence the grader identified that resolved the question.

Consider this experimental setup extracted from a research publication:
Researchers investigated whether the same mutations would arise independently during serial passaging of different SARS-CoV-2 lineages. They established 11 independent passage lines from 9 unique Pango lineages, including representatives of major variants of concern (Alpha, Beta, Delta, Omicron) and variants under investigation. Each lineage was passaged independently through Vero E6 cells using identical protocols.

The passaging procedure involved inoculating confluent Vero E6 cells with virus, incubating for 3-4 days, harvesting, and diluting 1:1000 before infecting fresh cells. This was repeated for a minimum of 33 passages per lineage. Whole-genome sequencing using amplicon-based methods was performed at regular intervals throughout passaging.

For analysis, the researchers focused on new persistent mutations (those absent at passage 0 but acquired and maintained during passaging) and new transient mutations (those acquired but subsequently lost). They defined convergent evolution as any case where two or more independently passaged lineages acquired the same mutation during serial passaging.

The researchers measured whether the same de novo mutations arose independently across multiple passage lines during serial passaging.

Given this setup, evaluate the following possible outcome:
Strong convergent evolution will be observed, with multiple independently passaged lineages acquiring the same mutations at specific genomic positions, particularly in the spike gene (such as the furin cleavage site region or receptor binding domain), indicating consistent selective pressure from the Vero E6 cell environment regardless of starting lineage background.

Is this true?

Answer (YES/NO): YES